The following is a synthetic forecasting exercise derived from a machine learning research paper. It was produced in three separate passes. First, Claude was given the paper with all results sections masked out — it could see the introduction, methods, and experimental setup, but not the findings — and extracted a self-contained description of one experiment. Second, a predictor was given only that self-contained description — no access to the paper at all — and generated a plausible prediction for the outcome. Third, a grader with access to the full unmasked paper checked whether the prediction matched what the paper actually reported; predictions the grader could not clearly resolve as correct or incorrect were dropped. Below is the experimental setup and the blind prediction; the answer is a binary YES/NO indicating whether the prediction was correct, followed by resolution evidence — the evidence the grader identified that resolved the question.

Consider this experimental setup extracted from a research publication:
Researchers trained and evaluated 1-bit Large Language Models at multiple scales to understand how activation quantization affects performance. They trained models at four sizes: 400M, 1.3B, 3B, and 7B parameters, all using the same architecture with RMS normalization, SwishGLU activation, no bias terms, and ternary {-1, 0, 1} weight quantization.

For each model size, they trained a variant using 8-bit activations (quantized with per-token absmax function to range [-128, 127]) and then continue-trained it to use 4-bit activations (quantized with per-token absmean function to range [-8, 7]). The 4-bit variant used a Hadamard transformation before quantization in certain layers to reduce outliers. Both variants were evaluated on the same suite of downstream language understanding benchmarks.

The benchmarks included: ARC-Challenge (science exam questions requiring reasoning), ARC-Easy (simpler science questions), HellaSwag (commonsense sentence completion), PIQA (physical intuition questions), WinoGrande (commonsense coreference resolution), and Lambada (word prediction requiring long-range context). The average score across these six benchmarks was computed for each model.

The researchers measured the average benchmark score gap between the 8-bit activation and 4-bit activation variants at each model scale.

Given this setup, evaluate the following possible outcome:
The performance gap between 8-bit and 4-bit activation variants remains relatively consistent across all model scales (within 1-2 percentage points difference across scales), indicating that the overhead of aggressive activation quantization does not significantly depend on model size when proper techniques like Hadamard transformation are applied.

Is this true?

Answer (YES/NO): YES